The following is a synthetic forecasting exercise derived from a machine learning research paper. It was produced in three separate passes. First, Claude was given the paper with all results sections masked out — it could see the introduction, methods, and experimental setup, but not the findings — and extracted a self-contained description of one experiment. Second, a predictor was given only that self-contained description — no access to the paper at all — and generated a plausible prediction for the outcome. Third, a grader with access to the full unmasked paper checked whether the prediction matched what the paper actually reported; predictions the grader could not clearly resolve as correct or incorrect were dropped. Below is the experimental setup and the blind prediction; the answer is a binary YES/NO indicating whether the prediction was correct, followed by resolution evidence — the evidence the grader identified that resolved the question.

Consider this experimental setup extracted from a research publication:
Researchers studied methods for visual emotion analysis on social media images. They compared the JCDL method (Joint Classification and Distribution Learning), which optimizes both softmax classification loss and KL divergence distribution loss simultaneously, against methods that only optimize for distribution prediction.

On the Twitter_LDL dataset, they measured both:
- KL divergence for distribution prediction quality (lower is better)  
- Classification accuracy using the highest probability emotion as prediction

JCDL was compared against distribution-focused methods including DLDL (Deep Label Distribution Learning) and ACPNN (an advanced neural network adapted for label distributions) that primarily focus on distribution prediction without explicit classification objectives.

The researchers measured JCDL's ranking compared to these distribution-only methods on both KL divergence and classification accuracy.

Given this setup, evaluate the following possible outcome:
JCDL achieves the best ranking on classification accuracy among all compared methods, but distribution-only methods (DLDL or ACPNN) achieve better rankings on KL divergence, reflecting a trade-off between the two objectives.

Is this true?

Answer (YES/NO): NO